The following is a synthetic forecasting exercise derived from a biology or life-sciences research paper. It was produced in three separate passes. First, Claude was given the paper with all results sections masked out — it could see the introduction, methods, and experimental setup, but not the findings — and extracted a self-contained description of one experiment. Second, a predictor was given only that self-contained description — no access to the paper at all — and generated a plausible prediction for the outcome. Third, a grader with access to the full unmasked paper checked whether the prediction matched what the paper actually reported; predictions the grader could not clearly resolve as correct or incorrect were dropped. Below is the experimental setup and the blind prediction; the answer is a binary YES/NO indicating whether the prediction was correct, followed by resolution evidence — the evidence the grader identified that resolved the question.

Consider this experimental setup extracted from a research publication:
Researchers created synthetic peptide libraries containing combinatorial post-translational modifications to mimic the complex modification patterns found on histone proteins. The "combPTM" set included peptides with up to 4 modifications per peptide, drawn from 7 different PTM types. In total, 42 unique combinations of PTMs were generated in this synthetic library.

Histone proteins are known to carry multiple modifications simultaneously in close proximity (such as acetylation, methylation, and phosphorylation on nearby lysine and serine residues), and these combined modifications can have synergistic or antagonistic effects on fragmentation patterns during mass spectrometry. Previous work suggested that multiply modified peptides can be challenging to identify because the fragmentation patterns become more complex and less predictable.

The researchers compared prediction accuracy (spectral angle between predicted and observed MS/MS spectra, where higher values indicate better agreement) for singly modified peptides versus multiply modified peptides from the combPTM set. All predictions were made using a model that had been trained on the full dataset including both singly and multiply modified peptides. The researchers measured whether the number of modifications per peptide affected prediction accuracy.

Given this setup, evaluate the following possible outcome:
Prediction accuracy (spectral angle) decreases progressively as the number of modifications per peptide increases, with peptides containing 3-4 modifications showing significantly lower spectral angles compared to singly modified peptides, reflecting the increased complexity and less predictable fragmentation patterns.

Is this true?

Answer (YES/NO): NO